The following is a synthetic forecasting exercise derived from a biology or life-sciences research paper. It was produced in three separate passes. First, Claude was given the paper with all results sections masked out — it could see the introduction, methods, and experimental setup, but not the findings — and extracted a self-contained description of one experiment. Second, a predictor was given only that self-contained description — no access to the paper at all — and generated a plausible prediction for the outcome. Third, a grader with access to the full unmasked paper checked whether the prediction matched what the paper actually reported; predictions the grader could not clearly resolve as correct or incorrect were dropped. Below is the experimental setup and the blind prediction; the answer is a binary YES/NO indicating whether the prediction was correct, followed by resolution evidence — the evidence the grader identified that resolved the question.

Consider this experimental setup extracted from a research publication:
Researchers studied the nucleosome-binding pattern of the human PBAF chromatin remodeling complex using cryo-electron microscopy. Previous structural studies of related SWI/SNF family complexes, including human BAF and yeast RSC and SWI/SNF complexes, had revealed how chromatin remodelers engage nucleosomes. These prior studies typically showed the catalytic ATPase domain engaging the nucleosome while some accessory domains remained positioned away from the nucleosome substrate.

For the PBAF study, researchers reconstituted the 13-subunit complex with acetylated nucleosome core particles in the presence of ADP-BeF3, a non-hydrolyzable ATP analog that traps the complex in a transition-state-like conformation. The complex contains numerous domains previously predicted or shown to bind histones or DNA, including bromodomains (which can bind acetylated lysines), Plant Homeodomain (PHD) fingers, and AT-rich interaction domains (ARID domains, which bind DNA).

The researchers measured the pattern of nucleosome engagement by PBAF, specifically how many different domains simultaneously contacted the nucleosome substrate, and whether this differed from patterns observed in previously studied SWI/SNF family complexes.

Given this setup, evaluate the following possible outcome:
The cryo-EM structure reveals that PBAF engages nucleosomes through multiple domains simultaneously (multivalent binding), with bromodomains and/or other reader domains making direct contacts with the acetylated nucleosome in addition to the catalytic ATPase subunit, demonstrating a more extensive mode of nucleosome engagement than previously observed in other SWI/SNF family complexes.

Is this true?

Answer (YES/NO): NO